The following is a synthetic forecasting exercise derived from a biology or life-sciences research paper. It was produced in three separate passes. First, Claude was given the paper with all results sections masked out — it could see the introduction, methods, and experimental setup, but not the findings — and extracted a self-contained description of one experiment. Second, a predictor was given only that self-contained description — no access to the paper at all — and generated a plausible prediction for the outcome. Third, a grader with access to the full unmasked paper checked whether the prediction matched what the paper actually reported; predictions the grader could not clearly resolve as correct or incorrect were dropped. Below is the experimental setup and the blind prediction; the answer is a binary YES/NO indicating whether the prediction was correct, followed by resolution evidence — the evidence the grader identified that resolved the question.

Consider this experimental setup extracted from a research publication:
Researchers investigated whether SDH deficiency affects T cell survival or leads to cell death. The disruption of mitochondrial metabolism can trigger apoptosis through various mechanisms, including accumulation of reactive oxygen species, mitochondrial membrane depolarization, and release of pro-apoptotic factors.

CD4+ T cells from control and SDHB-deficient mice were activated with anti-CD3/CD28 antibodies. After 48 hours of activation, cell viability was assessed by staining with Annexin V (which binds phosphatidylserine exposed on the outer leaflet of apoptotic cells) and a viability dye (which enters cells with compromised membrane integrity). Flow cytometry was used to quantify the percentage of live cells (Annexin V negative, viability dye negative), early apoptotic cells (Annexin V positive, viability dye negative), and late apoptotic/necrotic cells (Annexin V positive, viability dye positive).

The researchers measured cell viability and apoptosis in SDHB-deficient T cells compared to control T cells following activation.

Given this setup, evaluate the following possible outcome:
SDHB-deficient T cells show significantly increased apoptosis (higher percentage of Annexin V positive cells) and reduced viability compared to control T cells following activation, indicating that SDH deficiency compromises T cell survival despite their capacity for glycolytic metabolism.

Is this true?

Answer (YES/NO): YES